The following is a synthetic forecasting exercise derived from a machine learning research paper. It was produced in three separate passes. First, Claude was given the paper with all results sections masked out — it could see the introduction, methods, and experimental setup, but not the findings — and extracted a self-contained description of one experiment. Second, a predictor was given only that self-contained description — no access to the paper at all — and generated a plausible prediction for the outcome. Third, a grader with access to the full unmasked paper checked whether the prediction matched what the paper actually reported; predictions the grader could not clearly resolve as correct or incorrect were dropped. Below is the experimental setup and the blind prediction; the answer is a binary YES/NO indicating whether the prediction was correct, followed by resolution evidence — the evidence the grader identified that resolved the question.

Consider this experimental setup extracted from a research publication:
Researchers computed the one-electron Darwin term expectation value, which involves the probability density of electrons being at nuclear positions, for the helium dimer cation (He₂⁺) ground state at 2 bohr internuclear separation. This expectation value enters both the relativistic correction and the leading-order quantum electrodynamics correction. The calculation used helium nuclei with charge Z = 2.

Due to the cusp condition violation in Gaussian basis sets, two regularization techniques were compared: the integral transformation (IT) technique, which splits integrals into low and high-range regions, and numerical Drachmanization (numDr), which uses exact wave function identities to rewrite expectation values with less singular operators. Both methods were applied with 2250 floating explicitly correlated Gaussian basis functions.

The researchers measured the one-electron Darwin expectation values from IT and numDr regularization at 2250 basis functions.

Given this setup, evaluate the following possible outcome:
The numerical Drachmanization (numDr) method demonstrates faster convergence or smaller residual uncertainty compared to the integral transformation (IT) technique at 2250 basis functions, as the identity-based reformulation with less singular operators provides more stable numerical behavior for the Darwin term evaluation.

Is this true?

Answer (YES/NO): YES